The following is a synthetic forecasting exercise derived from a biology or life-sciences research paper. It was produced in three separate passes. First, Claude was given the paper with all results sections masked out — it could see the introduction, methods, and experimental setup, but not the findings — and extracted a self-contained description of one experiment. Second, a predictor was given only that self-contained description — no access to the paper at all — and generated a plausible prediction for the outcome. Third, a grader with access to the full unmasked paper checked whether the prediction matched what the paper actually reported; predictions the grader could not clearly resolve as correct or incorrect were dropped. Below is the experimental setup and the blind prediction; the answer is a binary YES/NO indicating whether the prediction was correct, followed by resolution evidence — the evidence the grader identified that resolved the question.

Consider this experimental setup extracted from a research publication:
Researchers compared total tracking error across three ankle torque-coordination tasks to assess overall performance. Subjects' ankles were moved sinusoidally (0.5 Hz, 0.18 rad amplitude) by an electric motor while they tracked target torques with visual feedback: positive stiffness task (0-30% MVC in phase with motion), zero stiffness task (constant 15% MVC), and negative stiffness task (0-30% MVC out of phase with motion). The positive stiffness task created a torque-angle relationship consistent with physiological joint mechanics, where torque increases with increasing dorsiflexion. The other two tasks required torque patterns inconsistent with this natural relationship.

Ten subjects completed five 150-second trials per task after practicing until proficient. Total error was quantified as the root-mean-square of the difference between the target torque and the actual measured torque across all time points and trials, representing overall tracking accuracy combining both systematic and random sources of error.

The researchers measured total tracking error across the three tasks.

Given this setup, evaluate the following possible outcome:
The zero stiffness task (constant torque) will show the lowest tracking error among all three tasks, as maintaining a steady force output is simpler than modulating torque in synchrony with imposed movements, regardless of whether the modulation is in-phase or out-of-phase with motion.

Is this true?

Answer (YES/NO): NO